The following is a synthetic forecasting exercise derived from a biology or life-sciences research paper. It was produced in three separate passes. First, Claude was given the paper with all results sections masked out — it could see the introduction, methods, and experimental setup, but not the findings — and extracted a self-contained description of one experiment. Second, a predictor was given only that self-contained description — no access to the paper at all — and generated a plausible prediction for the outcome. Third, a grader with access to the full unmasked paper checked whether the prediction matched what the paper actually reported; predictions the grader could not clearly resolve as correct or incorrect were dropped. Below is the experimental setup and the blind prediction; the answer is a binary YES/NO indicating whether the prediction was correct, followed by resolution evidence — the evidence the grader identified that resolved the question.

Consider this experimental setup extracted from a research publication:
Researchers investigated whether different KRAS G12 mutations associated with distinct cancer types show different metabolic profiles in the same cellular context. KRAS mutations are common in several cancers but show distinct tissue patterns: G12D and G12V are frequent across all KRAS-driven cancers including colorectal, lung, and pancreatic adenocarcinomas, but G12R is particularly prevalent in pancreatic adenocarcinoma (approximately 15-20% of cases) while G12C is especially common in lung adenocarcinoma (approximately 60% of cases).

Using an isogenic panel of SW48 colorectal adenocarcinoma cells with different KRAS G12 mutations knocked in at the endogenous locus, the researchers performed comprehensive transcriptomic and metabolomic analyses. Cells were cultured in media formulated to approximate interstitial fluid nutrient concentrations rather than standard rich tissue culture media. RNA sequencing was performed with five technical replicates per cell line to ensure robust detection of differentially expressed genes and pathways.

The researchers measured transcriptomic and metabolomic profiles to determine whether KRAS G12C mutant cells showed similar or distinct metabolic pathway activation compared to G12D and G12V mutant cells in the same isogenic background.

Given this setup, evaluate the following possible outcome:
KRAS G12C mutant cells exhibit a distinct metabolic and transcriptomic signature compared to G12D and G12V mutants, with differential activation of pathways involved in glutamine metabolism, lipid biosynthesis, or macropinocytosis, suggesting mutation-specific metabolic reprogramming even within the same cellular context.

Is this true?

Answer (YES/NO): YES